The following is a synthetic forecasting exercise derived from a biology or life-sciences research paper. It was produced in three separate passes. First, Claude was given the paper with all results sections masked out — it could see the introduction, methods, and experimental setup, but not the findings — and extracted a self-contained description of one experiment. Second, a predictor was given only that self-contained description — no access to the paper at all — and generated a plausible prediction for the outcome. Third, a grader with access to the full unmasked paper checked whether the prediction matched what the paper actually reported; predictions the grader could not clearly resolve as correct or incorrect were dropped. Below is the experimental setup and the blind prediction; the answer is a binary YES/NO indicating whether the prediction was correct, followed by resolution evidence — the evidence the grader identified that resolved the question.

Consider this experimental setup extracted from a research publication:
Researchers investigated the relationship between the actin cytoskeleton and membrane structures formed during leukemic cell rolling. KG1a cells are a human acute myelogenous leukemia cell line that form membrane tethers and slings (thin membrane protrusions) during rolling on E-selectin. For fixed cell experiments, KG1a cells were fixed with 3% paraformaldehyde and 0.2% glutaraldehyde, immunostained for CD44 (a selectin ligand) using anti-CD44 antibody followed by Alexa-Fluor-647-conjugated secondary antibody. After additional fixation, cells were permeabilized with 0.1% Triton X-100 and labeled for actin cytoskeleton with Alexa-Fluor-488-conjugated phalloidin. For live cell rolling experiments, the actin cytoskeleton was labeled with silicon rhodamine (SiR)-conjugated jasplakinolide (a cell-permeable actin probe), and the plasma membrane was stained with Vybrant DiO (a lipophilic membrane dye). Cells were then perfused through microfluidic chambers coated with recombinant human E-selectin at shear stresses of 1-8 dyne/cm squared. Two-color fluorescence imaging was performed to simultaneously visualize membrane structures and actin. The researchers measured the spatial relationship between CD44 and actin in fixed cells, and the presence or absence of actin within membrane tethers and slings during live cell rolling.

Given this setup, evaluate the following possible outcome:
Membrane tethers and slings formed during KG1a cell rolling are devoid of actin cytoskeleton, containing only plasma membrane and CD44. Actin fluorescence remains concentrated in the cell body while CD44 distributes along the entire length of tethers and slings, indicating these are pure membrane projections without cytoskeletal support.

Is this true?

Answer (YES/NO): NO